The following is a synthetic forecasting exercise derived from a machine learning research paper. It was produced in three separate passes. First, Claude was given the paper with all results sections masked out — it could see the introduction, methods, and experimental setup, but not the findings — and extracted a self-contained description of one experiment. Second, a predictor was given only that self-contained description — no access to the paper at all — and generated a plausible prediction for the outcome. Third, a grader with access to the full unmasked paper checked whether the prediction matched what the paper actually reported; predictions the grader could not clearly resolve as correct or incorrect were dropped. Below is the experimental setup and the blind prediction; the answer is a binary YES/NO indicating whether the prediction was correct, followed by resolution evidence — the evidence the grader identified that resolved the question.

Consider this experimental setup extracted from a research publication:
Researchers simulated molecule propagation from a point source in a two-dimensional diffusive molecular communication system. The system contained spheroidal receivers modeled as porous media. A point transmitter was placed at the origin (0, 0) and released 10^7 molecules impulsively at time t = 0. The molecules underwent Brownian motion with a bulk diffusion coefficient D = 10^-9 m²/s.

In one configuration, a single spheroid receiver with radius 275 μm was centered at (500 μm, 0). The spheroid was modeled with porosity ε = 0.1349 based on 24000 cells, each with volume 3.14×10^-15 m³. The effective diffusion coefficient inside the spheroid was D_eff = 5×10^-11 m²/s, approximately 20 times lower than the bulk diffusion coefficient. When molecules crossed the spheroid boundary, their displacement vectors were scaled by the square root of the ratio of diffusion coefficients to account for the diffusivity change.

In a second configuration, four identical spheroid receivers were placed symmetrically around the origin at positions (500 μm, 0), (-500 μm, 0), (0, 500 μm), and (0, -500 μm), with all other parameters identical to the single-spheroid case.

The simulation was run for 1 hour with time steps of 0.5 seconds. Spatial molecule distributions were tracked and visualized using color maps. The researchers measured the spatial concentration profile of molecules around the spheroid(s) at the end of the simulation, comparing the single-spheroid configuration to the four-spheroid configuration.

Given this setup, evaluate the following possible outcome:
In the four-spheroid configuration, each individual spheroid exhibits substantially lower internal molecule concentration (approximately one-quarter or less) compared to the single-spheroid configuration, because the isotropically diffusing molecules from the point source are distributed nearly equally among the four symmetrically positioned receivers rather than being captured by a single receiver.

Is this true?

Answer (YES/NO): NO